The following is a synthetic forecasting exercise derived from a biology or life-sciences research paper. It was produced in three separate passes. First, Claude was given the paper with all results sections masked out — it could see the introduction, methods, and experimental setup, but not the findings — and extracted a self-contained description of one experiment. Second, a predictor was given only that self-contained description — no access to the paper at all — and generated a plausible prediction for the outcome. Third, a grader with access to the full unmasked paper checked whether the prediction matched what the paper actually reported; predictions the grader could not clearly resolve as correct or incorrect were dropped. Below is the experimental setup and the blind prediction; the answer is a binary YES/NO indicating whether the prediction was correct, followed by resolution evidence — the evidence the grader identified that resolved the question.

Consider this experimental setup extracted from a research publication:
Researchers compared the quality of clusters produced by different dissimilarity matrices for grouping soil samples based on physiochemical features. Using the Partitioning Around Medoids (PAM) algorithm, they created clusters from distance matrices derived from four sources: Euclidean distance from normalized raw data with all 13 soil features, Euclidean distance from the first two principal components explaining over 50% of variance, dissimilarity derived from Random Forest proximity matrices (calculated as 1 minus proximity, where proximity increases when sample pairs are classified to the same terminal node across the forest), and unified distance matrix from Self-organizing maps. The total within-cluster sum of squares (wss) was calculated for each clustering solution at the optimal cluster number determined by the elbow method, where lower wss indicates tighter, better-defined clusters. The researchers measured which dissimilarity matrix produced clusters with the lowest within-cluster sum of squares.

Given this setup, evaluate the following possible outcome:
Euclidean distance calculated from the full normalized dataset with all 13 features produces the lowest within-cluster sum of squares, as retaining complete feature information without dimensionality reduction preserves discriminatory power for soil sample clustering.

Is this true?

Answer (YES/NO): NO